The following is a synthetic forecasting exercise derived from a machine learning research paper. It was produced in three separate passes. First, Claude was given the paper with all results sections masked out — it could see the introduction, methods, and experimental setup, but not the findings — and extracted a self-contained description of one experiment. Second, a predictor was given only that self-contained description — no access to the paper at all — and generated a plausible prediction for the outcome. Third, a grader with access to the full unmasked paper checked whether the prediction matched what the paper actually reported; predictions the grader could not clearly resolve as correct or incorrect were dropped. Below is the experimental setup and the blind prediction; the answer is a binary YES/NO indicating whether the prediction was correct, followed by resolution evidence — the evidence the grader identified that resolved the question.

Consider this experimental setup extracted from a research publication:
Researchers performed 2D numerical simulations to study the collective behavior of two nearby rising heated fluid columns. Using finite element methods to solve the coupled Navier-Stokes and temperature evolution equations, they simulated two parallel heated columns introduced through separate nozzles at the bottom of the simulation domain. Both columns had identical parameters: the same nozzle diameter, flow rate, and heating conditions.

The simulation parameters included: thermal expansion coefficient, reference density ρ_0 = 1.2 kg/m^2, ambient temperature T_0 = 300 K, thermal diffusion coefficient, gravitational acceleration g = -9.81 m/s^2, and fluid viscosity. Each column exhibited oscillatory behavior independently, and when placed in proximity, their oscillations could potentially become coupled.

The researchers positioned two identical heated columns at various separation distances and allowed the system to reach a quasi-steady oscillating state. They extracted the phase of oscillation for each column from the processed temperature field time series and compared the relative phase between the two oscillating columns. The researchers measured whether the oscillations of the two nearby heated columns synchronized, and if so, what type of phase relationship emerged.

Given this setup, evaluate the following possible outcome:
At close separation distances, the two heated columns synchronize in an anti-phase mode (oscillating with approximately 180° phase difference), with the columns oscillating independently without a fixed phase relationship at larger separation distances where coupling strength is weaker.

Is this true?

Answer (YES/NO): YES